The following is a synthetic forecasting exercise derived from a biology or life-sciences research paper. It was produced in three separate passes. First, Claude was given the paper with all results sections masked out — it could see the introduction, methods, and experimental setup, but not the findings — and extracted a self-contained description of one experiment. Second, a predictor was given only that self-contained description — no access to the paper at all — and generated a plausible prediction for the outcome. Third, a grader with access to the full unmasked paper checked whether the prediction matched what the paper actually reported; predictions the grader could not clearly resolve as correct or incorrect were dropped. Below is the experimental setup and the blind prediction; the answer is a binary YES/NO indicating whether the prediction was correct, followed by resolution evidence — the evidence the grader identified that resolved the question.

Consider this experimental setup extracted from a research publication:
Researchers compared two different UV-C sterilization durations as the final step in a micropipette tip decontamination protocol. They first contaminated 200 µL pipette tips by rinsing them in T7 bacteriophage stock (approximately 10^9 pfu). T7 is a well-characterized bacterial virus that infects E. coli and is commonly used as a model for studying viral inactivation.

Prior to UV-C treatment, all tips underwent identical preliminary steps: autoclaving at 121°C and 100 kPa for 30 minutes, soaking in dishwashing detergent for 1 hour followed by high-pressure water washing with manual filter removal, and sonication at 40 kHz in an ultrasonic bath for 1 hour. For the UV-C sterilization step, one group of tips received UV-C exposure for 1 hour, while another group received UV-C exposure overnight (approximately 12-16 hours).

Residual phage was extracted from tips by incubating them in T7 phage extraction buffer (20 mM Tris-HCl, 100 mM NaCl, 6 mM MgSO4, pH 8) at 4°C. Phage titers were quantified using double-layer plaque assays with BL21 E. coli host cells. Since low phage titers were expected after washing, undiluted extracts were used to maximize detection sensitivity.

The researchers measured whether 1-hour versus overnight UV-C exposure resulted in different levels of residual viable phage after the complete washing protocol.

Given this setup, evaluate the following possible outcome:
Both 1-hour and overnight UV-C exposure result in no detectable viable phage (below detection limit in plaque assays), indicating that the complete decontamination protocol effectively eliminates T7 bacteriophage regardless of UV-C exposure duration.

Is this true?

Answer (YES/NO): YES